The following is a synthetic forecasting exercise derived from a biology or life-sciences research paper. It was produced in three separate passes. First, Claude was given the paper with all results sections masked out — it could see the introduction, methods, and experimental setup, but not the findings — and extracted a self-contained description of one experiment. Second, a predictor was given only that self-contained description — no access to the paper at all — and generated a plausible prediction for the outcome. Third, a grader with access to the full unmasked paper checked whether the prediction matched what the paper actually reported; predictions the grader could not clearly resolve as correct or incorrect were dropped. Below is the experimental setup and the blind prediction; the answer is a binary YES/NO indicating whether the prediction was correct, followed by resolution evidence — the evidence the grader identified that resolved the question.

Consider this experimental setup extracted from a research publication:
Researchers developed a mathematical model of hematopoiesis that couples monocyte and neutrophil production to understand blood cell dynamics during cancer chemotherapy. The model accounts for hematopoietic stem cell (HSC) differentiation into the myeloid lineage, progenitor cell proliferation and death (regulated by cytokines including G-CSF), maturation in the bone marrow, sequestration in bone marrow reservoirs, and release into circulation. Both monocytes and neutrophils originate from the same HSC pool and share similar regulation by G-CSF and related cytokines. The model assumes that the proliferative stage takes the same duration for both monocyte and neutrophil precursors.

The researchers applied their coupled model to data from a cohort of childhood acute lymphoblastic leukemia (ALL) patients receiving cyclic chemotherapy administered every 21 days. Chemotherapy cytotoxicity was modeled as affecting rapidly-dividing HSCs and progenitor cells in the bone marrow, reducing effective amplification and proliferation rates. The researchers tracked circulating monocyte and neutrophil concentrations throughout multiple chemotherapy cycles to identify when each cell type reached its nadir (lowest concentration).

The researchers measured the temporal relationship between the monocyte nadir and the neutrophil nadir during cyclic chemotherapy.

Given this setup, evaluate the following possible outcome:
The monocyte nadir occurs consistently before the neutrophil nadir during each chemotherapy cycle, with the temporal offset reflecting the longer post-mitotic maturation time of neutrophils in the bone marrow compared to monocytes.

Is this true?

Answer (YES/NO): NO